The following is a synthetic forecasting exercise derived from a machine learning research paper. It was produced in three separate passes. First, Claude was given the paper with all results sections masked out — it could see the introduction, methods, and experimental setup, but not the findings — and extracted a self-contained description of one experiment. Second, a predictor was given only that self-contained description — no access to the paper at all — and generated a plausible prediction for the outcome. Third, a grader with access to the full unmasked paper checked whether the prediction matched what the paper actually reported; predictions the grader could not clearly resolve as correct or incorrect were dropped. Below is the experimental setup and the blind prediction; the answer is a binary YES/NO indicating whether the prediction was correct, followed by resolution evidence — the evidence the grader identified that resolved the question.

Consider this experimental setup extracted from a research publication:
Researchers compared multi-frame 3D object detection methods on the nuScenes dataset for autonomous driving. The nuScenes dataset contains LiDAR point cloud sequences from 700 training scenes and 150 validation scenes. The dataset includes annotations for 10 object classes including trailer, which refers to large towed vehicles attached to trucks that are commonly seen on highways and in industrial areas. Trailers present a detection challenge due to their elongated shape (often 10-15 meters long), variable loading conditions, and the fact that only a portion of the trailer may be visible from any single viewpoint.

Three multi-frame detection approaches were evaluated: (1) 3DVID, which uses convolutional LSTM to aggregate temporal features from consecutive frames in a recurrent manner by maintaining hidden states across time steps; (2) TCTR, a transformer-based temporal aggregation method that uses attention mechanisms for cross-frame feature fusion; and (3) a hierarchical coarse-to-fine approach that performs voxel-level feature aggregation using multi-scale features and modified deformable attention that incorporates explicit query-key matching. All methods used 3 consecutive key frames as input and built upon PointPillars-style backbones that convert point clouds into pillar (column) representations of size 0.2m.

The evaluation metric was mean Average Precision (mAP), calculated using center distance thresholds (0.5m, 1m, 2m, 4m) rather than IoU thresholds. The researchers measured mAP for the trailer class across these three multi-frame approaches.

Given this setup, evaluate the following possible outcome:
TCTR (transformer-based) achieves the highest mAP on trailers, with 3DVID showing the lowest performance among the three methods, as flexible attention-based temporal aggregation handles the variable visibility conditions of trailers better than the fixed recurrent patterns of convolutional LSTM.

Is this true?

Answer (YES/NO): NO